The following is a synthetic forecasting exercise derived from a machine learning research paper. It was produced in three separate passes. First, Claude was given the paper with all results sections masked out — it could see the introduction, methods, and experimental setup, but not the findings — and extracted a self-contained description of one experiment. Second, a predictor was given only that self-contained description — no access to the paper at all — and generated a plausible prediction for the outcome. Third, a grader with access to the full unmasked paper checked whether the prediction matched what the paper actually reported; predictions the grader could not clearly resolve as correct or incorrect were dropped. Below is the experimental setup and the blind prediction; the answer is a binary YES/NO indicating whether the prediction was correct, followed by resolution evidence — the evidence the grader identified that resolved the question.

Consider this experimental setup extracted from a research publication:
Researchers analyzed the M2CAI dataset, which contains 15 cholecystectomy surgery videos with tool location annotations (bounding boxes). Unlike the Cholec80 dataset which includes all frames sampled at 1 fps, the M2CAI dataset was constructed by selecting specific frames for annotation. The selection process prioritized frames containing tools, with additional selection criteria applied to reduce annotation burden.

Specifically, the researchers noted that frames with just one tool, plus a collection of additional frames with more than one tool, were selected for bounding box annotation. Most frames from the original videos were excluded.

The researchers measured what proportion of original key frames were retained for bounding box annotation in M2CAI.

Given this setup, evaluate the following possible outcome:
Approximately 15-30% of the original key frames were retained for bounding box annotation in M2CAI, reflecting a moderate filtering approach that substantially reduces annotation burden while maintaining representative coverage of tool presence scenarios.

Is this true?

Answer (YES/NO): NO